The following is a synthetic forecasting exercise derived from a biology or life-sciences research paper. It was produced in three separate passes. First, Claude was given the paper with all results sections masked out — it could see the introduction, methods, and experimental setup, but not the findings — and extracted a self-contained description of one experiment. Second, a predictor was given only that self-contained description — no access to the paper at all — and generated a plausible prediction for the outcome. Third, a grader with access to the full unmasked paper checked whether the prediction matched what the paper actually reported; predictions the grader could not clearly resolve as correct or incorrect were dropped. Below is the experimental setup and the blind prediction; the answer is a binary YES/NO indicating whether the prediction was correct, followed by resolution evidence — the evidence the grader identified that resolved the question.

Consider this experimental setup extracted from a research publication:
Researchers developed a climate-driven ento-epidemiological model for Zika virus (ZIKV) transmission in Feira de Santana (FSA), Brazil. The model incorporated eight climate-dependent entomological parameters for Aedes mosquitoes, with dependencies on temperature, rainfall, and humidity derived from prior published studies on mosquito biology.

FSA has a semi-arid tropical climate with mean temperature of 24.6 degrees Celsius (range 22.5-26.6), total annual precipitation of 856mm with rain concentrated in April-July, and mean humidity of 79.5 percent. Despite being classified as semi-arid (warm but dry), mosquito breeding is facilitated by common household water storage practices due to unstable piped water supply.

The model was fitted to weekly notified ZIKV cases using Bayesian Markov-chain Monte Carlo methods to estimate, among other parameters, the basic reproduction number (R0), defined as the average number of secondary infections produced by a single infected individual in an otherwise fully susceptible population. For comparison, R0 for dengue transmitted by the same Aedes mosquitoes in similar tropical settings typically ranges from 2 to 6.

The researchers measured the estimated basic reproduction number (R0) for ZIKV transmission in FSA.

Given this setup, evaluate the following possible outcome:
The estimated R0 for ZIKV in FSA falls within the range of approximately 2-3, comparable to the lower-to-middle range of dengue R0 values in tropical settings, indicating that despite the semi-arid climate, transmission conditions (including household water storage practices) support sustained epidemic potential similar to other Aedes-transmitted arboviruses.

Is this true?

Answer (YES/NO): YES